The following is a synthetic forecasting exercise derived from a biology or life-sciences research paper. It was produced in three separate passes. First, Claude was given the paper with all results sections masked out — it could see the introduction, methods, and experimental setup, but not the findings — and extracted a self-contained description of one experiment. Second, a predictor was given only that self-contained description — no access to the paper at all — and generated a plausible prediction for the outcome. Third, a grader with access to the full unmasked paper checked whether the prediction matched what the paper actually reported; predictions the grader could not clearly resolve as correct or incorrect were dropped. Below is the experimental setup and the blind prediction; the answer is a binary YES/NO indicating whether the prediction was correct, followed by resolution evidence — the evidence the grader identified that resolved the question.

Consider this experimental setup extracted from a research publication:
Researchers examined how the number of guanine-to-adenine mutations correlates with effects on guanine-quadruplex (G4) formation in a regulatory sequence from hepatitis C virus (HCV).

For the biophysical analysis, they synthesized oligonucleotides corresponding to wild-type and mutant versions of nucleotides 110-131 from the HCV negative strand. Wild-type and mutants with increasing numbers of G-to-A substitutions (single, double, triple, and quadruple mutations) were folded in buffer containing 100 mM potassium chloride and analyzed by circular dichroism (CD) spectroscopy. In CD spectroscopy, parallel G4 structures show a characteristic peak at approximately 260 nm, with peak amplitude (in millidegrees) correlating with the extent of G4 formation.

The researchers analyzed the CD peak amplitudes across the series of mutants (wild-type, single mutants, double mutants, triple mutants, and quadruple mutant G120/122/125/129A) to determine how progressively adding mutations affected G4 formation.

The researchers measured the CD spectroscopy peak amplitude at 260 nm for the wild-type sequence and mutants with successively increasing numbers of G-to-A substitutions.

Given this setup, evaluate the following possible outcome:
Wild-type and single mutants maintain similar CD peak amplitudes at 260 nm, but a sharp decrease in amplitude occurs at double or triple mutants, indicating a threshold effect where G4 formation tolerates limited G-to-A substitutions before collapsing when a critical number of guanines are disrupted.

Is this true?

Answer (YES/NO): NO